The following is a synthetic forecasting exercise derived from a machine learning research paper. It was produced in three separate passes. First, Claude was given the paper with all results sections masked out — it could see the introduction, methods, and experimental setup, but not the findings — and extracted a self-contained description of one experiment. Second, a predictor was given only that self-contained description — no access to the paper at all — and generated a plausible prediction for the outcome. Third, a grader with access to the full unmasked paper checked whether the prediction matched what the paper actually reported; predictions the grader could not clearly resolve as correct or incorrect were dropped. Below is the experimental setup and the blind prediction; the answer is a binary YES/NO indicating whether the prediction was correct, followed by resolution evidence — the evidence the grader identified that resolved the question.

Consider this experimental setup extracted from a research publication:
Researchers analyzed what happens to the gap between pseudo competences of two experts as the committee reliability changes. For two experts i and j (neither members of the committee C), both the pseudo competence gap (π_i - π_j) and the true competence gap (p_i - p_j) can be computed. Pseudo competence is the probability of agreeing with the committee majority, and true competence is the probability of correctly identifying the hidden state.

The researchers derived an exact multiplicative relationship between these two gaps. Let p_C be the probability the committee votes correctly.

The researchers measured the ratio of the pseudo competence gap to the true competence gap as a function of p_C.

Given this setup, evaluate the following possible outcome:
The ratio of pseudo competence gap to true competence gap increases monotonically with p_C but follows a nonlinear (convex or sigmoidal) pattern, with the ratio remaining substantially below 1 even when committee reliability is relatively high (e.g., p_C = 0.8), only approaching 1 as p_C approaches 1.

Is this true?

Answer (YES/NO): NO